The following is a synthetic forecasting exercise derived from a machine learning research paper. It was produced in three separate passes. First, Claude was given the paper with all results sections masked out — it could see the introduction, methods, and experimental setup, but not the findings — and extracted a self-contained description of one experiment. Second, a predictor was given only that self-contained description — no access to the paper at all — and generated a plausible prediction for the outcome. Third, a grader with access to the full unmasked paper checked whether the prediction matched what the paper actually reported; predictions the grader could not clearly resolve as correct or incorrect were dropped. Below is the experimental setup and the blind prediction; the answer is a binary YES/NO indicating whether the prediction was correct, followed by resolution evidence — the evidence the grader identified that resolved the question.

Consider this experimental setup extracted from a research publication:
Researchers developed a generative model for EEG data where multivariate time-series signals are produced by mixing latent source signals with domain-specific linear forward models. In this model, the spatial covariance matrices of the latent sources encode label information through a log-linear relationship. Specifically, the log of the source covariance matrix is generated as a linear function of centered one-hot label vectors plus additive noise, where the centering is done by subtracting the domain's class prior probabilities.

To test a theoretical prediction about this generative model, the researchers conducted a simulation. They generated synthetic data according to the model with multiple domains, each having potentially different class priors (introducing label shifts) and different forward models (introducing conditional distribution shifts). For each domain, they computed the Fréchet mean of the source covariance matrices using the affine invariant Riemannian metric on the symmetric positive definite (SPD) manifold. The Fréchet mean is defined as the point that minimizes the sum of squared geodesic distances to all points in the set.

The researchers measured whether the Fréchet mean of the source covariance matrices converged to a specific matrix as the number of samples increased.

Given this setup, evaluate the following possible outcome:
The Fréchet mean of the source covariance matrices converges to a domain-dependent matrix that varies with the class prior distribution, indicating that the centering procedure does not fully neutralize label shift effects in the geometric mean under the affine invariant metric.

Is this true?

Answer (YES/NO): NO